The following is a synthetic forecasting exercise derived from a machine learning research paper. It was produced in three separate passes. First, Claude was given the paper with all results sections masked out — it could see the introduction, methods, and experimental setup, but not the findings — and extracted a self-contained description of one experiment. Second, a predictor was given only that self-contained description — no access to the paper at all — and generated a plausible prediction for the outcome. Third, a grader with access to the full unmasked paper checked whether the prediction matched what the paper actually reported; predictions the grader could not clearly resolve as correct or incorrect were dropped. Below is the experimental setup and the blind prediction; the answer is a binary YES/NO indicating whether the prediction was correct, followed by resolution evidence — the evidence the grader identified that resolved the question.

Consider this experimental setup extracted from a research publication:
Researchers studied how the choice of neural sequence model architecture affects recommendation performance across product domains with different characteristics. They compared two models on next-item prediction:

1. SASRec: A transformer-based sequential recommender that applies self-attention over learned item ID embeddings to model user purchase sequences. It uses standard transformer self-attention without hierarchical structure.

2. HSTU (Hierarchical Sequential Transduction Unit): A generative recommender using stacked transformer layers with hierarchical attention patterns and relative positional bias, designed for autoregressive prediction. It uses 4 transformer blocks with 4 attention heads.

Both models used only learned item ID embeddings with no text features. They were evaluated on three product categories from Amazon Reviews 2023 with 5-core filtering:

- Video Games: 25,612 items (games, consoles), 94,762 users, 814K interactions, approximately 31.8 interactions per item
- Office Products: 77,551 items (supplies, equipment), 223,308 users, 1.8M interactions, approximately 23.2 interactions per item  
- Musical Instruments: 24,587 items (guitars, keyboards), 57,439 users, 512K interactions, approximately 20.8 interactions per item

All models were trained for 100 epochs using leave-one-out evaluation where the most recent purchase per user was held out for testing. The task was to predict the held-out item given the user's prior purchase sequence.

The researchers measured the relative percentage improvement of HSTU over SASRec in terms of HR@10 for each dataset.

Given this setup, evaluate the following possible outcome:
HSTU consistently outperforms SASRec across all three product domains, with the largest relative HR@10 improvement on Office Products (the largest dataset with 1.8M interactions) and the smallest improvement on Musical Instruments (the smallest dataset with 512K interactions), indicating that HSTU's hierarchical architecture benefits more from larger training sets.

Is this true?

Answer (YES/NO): YES